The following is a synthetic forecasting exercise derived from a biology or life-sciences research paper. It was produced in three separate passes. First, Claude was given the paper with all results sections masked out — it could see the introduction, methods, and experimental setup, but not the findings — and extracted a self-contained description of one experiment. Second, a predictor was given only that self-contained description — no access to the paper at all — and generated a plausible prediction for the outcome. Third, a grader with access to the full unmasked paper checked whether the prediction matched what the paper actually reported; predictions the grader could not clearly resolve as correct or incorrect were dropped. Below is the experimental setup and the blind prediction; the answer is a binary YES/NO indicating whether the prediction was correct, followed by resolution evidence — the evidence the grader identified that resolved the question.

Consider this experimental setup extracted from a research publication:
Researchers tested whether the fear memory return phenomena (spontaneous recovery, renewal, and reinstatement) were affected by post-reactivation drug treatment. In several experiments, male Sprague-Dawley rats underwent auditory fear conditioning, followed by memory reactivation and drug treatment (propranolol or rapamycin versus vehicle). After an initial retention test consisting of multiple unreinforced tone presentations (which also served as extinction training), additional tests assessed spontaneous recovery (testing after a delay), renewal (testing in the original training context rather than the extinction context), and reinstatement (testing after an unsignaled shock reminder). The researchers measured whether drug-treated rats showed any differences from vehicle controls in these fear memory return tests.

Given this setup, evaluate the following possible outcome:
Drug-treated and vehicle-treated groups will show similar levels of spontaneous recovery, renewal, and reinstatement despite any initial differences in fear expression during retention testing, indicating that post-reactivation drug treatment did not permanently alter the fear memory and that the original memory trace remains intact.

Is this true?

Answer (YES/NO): NO